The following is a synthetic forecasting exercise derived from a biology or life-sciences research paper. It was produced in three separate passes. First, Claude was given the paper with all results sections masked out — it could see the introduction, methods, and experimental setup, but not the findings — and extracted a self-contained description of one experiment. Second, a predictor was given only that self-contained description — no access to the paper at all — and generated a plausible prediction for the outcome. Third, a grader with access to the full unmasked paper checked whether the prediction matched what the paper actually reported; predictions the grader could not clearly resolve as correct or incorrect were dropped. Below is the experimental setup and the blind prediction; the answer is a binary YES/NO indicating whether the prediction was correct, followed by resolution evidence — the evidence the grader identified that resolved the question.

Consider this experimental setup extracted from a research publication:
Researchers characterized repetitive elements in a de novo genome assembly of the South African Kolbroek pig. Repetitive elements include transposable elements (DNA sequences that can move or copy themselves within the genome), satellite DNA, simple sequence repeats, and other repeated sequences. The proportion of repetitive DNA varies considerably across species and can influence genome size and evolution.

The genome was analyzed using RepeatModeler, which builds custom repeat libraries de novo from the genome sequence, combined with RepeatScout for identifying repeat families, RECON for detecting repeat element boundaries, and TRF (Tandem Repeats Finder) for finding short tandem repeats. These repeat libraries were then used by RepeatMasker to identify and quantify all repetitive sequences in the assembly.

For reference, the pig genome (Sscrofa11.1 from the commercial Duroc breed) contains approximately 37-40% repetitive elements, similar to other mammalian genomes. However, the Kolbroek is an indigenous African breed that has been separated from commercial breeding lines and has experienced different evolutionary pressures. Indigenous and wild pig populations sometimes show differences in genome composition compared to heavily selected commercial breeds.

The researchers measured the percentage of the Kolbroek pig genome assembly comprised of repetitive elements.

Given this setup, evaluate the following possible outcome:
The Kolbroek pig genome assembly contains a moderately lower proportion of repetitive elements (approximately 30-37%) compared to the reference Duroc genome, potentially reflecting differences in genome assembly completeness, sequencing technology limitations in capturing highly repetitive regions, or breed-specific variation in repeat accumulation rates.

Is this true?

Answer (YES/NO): NO